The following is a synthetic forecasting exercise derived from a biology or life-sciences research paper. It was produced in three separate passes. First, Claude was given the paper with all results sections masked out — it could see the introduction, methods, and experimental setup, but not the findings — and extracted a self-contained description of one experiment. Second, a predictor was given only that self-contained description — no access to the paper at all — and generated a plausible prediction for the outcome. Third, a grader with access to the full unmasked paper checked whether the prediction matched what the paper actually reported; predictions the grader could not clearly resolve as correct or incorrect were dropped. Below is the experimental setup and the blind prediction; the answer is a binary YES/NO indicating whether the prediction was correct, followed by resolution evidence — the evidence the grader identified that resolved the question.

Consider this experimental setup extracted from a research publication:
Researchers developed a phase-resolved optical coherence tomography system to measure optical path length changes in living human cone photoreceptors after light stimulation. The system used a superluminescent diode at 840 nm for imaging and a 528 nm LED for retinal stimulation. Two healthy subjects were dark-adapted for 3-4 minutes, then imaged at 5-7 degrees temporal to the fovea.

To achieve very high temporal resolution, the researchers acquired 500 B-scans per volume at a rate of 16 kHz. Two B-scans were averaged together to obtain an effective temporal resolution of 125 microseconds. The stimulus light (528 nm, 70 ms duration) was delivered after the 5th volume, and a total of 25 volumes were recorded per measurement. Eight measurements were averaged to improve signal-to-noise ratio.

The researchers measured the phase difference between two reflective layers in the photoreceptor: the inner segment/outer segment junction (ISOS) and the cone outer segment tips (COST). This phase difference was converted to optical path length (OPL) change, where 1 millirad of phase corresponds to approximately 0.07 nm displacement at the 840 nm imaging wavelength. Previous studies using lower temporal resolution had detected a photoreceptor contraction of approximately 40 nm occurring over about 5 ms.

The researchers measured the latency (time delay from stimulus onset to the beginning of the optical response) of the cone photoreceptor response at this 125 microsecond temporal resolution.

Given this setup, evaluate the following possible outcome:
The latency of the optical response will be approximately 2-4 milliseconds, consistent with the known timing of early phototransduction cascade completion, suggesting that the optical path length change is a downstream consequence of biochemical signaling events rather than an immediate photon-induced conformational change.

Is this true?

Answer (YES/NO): NO